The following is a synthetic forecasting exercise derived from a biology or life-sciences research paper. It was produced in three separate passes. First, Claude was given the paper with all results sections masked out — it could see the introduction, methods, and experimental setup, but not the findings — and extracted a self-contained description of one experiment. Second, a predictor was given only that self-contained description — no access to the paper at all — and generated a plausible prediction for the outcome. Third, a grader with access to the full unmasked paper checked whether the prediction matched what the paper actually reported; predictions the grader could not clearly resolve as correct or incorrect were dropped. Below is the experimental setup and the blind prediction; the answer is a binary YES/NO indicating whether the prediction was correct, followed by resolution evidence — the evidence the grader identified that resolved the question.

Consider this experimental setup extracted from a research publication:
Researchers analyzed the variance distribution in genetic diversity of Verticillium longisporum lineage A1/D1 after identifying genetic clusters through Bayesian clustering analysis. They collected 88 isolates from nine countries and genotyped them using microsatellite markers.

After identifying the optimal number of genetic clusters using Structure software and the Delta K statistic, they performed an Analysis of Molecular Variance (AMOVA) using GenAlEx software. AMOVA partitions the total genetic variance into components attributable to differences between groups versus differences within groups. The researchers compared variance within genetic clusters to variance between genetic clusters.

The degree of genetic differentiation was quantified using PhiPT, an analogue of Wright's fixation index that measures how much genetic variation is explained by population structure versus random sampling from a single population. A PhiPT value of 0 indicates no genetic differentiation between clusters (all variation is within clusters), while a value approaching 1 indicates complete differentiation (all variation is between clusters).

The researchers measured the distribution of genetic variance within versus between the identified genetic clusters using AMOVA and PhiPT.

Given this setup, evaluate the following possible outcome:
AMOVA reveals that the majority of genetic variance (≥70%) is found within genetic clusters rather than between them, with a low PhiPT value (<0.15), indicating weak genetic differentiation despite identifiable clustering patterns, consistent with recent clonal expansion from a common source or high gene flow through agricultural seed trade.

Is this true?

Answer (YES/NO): NO